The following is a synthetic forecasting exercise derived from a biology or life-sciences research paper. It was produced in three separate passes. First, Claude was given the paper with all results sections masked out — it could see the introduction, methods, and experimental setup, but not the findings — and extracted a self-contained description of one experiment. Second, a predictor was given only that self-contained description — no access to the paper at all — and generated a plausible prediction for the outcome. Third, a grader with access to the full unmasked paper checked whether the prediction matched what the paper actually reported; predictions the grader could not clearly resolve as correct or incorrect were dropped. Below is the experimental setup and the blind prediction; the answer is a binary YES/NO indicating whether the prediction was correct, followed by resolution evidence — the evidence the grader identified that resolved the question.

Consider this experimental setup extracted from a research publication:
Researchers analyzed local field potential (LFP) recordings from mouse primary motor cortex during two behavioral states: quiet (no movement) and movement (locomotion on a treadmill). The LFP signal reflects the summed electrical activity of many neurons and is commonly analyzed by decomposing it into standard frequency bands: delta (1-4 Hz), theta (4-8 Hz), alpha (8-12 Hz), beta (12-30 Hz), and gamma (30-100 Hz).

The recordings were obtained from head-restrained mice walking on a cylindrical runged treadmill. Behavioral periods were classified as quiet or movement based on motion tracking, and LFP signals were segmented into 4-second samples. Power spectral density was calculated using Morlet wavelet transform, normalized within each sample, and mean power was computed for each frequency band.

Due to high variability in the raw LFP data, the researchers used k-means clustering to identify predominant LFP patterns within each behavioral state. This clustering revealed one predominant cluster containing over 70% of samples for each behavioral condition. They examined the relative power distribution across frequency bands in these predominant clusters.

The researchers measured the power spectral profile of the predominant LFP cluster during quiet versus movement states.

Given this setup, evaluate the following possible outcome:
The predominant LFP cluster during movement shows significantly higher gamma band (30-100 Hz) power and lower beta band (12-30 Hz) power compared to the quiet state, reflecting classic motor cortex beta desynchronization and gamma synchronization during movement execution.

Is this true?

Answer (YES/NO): NO